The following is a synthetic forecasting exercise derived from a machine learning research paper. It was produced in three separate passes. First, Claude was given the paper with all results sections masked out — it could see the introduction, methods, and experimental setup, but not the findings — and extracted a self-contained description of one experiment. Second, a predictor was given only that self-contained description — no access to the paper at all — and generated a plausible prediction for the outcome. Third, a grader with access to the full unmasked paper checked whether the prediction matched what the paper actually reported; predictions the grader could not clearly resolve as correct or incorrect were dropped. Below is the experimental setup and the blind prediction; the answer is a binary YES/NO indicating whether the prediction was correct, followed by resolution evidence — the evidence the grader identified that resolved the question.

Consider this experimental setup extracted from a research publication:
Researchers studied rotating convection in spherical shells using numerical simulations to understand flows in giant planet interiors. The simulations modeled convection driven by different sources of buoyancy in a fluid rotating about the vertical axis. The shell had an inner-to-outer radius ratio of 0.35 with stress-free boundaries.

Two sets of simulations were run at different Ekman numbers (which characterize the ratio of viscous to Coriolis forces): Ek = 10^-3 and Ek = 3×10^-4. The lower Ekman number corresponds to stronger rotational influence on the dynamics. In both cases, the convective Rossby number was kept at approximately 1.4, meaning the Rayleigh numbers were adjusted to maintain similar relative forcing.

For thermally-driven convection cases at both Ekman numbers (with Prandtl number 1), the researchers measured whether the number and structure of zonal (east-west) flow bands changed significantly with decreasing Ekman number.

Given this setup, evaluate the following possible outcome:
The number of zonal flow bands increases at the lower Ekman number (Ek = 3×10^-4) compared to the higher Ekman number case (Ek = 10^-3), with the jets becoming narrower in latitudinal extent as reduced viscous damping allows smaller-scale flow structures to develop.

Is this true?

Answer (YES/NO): NO